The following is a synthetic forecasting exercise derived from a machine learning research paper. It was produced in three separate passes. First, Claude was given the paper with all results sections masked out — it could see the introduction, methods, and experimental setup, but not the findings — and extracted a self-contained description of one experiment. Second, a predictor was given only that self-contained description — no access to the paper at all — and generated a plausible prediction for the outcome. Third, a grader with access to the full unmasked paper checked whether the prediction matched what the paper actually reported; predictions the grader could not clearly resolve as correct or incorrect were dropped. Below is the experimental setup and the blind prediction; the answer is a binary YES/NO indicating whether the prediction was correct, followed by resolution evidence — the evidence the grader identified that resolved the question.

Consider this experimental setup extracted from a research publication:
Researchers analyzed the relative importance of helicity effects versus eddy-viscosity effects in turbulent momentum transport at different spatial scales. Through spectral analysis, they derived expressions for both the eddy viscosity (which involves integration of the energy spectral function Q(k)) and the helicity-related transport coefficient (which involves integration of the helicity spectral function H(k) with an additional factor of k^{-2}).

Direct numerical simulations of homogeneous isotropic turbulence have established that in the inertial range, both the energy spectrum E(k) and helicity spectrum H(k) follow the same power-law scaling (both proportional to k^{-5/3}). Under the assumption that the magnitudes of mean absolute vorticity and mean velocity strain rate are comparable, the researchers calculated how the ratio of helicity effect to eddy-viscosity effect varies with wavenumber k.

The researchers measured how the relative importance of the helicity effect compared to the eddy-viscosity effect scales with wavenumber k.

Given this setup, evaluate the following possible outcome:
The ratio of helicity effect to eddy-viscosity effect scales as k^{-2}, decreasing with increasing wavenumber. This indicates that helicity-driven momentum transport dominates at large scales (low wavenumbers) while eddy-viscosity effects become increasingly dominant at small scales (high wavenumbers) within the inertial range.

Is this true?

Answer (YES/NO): NO